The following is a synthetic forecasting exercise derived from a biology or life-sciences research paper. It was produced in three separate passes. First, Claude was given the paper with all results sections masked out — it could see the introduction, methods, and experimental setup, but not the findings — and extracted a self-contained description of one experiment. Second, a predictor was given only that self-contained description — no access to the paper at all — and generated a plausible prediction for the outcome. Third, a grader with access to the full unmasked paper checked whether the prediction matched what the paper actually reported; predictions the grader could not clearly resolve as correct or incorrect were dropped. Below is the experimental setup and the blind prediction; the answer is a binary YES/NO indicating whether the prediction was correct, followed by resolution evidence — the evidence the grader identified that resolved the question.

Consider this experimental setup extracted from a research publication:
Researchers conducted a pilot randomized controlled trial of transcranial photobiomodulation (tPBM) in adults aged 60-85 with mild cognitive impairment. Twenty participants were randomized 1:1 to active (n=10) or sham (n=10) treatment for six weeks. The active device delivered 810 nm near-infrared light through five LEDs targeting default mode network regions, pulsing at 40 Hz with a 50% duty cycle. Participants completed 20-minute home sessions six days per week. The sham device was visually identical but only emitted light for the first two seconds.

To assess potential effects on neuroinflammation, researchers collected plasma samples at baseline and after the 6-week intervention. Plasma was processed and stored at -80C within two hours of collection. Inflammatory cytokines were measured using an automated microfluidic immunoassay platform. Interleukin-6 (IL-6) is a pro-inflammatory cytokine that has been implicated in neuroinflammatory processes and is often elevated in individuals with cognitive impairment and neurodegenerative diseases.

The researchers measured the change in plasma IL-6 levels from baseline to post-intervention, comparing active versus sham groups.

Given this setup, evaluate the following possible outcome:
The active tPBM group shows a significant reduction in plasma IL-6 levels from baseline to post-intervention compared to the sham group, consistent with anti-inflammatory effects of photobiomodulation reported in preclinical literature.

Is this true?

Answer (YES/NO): YES